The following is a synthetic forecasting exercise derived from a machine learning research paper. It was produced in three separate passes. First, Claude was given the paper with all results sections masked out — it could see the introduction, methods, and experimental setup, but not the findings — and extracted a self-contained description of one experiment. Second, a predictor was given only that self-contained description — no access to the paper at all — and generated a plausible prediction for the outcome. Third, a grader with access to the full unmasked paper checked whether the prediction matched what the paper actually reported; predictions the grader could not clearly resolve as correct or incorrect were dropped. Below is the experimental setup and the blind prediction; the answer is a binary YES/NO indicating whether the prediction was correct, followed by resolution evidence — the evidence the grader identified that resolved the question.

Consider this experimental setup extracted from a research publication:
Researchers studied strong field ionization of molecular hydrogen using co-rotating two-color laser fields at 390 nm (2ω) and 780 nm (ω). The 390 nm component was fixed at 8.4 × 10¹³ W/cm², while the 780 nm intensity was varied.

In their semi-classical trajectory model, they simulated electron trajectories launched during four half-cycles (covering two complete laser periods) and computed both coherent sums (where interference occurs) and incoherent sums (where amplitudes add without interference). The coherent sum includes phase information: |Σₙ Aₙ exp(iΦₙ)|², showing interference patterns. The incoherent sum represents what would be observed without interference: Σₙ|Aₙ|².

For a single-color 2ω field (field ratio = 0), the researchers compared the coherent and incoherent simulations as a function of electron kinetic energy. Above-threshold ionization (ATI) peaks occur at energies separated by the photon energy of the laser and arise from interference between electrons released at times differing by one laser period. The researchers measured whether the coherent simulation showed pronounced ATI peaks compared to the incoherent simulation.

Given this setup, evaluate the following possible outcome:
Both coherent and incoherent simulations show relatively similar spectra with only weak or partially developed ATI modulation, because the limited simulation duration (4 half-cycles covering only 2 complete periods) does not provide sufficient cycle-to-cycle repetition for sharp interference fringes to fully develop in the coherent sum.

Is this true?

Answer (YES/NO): NO